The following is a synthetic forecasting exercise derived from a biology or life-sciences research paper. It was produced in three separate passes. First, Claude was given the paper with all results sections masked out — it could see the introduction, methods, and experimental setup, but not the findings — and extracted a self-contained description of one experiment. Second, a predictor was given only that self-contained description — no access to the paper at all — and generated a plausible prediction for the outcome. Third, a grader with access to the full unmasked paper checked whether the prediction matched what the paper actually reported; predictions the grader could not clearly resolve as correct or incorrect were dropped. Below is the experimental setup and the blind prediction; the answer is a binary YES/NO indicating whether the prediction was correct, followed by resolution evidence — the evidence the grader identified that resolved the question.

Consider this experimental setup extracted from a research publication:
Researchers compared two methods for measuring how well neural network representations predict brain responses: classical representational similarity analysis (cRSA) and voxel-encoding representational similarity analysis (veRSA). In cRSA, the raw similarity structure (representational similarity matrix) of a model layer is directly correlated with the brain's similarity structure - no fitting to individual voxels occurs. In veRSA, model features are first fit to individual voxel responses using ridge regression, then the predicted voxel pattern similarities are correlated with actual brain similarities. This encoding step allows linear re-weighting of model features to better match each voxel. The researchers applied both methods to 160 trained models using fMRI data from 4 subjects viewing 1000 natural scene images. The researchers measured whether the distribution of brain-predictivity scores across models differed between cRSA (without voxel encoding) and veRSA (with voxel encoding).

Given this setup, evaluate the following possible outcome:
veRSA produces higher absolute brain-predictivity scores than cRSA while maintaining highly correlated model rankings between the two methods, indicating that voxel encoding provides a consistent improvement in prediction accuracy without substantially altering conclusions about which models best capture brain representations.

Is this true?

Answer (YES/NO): NO